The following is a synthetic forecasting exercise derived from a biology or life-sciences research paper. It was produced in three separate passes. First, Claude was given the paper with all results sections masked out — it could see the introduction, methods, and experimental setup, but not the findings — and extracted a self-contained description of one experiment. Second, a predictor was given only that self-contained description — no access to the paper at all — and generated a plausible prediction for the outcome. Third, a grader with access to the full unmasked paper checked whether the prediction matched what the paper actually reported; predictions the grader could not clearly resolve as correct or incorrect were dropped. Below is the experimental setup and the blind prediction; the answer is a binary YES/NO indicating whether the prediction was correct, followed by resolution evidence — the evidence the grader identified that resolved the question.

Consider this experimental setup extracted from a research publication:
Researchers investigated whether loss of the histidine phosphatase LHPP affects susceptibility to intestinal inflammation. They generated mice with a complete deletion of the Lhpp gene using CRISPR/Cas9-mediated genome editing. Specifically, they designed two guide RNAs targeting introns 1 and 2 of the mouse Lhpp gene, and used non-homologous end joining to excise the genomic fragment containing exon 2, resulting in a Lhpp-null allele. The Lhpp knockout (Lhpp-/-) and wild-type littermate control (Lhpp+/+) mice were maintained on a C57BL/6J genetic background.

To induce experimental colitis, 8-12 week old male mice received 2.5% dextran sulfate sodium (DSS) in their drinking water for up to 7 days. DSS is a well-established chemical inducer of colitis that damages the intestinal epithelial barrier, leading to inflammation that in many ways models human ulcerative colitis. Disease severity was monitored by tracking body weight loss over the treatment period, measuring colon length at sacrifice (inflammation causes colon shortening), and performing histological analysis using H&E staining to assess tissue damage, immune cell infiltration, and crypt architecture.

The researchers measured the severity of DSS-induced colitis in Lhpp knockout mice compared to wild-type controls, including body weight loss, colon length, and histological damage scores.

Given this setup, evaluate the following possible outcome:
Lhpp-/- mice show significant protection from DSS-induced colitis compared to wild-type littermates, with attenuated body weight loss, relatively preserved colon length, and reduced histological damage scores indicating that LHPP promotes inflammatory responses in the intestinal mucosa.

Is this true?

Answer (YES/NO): NO